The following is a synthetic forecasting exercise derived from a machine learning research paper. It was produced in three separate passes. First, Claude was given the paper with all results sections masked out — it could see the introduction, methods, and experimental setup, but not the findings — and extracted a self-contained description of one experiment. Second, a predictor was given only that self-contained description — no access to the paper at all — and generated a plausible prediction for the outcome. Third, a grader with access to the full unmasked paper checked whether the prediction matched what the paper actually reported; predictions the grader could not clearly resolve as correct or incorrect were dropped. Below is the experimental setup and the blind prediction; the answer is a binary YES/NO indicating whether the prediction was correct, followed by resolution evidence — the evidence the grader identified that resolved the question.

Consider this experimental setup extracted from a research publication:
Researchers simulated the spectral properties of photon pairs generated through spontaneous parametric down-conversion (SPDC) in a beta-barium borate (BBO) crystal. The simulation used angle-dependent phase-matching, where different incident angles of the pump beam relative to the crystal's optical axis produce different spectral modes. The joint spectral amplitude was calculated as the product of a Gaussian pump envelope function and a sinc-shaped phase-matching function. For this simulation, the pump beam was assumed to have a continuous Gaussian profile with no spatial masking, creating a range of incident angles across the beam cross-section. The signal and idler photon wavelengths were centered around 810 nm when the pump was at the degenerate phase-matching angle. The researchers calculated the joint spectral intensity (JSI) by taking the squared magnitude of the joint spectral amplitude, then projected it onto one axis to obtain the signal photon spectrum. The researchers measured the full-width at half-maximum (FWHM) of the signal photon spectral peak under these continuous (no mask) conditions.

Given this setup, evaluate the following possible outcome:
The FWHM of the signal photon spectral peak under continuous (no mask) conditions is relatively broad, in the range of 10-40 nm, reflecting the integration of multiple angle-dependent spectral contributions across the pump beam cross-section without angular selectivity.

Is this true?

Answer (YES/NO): YES